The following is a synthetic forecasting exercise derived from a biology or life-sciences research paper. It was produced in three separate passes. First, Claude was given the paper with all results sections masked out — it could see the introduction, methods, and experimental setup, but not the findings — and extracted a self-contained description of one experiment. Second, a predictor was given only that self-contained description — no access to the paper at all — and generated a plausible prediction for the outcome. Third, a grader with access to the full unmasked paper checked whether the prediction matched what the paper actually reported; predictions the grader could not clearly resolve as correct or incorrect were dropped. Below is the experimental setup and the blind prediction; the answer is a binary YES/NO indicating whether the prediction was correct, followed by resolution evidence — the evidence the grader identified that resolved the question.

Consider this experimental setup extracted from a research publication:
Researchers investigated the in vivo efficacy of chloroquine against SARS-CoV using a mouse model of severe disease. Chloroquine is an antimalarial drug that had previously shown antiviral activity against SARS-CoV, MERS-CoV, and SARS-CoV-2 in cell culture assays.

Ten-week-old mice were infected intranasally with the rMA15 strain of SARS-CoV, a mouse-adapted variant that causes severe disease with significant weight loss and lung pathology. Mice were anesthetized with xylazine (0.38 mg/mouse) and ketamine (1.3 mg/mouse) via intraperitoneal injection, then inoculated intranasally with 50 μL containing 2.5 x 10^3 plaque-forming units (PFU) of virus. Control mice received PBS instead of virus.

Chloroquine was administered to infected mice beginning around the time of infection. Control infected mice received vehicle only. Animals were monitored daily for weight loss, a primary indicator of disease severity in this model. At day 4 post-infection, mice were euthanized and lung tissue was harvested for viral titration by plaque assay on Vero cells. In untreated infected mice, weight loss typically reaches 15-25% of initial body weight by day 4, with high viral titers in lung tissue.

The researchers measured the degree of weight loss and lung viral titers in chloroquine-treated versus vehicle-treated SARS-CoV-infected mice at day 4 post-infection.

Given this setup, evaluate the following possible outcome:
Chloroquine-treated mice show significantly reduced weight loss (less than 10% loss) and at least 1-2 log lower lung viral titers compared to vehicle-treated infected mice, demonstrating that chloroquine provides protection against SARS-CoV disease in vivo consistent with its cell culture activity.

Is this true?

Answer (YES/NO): NO